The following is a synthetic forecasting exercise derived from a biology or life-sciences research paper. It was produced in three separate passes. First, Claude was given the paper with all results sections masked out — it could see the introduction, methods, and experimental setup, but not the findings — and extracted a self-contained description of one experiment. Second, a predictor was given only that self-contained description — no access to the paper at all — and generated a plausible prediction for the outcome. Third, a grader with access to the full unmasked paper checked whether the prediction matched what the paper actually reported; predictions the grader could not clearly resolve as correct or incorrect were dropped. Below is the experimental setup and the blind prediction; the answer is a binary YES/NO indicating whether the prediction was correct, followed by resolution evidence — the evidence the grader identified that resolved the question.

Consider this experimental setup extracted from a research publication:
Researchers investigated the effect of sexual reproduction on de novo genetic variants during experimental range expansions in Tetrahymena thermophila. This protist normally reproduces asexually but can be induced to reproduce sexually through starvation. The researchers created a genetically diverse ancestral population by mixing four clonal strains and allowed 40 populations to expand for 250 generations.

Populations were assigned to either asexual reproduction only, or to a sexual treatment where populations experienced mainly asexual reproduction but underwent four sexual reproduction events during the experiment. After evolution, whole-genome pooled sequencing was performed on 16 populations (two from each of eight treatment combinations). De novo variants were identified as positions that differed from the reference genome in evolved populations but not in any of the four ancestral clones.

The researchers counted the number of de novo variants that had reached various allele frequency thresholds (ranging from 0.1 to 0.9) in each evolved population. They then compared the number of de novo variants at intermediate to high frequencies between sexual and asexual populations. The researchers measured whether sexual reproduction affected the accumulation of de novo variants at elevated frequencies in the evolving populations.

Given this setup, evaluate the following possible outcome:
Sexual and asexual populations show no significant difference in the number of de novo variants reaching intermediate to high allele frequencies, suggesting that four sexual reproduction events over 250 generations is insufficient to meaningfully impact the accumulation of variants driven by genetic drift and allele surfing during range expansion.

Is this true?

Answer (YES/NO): YES